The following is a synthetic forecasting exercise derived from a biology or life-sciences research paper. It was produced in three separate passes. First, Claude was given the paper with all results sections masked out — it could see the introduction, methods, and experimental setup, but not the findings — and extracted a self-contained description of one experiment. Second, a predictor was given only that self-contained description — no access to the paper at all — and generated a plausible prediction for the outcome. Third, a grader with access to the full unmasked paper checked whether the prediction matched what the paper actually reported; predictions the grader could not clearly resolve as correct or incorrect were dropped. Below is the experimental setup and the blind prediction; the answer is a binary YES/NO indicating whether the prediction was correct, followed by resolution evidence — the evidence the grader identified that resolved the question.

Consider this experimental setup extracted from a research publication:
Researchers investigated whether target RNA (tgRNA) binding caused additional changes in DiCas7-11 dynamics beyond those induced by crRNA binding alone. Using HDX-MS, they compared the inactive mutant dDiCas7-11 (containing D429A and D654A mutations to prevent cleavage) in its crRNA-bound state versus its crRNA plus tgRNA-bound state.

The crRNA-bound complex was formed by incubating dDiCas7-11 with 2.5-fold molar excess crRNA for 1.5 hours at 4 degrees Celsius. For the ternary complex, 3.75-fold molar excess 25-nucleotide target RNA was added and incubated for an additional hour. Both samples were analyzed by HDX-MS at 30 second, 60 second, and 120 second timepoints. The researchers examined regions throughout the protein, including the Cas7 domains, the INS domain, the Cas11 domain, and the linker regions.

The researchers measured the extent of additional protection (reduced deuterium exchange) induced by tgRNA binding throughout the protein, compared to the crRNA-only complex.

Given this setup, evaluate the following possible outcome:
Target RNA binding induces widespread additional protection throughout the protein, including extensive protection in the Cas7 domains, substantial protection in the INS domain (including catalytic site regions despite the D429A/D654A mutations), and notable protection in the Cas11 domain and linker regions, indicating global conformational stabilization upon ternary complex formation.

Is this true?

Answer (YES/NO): NO